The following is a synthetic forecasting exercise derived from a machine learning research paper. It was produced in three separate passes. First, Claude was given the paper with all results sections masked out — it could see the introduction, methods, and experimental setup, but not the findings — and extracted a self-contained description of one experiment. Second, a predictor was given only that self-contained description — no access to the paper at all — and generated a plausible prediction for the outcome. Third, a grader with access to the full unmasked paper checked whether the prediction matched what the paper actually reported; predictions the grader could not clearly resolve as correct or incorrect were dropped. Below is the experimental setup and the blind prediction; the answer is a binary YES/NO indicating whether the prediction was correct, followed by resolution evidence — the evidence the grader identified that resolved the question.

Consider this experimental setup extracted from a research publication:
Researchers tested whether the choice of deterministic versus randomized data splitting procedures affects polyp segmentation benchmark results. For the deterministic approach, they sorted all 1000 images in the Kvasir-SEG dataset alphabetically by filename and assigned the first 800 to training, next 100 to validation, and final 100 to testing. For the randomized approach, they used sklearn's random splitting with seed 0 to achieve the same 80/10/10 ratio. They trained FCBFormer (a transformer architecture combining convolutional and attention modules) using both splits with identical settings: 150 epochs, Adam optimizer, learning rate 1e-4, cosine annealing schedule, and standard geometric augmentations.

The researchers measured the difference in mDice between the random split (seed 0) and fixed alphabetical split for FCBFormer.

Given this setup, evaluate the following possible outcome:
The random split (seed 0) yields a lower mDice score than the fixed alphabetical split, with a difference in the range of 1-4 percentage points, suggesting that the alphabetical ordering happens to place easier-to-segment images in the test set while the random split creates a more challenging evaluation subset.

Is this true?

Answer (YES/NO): NO